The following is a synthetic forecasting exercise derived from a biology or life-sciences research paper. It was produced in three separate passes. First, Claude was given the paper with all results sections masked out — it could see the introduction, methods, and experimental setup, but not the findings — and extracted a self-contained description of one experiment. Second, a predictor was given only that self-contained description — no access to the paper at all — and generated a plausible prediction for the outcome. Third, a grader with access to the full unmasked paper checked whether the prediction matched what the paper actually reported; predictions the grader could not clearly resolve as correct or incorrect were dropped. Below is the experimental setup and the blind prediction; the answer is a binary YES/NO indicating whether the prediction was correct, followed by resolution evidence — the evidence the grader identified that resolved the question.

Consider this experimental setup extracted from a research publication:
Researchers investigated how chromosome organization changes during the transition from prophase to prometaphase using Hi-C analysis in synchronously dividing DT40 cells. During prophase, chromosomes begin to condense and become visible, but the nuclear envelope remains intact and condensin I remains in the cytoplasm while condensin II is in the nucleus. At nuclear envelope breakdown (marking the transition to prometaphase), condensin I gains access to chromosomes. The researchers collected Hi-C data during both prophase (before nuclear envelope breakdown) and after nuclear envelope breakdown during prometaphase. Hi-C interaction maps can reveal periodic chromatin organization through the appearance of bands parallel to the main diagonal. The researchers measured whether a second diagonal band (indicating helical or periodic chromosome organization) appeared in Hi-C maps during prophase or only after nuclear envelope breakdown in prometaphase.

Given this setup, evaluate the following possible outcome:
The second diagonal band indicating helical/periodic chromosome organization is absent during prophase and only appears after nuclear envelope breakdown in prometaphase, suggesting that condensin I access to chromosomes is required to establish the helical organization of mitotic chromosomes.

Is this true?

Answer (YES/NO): NO